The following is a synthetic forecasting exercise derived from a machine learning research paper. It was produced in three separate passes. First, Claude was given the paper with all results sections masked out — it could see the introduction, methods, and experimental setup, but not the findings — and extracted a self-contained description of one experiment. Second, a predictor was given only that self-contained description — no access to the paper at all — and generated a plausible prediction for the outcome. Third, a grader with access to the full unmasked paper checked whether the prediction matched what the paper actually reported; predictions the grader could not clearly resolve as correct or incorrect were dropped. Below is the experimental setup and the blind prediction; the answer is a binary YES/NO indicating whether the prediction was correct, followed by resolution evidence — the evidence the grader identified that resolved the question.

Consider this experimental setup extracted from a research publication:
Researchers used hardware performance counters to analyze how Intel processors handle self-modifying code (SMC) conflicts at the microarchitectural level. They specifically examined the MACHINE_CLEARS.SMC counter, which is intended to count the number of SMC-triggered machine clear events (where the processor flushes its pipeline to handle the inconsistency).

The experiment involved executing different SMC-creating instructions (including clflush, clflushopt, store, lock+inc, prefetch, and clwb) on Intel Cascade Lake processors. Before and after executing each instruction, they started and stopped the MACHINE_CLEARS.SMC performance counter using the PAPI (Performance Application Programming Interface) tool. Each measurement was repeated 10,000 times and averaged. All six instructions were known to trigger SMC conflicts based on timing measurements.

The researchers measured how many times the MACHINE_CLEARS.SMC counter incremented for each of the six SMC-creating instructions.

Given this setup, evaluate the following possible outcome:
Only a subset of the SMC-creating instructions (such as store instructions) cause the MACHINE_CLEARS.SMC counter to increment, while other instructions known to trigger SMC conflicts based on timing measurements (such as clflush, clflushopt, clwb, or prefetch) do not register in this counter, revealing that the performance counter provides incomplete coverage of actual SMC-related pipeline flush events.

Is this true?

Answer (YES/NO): NO